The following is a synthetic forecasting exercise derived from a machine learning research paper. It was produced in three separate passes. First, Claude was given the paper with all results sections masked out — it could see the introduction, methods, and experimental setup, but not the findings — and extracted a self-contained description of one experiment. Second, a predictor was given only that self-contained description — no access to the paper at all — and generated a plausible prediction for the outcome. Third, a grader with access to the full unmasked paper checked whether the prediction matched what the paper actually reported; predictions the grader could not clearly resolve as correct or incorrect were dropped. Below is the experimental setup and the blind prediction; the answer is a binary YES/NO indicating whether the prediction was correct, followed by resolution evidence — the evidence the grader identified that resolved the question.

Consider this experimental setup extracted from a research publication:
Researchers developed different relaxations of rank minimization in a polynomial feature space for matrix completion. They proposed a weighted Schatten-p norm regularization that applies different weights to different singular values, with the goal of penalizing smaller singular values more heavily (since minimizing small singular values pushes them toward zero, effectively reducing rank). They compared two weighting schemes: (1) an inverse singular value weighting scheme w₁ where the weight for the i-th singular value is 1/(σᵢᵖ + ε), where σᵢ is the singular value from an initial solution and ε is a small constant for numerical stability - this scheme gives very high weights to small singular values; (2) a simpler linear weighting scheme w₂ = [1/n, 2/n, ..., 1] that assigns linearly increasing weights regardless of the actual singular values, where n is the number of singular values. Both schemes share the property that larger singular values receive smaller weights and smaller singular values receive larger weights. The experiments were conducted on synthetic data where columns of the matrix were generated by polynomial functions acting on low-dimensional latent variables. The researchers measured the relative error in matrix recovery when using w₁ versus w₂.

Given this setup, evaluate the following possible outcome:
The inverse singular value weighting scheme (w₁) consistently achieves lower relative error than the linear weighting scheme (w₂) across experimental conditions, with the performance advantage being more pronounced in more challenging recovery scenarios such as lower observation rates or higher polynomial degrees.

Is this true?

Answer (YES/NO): NO